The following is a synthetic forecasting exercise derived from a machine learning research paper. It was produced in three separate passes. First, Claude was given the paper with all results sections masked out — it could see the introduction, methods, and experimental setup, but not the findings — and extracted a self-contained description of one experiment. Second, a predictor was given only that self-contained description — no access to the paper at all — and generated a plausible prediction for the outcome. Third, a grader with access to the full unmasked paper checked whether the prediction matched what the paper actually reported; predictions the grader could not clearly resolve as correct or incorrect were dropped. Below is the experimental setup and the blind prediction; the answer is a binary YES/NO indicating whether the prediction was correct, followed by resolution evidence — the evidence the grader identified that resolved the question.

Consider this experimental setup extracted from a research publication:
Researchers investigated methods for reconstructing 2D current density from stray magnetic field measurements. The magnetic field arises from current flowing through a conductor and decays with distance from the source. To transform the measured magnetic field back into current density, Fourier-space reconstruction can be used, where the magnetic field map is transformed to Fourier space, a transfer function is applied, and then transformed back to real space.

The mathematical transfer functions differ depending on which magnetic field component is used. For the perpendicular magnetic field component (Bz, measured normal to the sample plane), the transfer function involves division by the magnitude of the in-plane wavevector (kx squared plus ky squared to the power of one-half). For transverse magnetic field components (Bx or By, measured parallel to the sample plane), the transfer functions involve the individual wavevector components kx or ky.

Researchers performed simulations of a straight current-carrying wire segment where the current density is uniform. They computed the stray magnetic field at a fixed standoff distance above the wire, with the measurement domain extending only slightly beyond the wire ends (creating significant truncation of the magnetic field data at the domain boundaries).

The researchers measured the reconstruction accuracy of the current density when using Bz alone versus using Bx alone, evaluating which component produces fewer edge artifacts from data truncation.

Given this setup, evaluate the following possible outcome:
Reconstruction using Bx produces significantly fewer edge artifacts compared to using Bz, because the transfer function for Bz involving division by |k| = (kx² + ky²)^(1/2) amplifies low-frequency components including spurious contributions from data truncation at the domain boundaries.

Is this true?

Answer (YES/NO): NO